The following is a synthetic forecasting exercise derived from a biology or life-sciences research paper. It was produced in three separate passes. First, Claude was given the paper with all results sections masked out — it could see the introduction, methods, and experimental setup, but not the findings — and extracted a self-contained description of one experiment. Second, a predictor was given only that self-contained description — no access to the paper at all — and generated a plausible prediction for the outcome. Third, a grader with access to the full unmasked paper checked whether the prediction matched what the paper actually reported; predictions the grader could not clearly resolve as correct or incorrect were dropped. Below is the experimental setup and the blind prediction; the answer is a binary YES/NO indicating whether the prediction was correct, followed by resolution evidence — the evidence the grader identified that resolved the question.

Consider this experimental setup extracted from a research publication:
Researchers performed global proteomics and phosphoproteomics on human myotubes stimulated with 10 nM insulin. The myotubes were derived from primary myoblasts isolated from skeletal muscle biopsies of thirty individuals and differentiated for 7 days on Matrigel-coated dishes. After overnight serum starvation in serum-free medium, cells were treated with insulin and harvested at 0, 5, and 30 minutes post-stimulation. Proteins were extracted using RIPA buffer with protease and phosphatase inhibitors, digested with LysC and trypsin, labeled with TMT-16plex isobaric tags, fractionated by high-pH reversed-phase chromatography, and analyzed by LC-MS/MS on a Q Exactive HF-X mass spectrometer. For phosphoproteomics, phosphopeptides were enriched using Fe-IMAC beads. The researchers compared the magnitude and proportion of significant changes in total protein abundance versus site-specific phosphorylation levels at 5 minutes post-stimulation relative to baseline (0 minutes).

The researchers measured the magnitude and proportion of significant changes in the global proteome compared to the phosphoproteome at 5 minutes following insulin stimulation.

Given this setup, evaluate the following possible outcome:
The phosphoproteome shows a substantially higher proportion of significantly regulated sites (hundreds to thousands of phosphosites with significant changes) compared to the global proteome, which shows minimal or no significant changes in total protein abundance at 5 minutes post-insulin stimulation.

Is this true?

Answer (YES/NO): NO